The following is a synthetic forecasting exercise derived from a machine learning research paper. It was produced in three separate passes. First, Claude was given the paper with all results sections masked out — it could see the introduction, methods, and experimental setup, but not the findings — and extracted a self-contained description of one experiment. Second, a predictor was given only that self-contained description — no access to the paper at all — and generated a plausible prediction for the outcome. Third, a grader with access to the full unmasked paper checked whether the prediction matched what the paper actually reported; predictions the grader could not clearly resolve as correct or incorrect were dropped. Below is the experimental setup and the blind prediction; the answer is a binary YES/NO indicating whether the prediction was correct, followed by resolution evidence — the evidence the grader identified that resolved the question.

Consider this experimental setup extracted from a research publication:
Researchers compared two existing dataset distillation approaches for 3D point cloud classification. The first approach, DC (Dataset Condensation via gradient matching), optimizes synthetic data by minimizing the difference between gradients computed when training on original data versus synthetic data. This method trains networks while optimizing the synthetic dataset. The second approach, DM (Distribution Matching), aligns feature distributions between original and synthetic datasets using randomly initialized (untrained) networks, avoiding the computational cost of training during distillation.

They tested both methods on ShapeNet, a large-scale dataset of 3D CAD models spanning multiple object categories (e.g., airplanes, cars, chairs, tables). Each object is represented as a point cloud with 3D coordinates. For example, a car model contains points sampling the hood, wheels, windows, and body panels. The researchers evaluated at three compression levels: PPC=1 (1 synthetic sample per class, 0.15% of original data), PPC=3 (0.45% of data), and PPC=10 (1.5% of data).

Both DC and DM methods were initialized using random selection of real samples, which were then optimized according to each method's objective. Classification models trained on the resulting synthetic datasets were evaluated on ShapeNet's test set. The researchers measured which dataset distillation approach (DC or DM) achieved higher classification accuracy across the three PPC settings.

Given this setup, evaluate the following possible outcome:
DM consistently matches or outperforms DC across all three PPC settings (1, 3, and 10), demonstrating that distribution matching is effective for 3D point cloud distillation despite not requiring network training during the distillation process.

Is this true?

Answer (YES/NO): NO